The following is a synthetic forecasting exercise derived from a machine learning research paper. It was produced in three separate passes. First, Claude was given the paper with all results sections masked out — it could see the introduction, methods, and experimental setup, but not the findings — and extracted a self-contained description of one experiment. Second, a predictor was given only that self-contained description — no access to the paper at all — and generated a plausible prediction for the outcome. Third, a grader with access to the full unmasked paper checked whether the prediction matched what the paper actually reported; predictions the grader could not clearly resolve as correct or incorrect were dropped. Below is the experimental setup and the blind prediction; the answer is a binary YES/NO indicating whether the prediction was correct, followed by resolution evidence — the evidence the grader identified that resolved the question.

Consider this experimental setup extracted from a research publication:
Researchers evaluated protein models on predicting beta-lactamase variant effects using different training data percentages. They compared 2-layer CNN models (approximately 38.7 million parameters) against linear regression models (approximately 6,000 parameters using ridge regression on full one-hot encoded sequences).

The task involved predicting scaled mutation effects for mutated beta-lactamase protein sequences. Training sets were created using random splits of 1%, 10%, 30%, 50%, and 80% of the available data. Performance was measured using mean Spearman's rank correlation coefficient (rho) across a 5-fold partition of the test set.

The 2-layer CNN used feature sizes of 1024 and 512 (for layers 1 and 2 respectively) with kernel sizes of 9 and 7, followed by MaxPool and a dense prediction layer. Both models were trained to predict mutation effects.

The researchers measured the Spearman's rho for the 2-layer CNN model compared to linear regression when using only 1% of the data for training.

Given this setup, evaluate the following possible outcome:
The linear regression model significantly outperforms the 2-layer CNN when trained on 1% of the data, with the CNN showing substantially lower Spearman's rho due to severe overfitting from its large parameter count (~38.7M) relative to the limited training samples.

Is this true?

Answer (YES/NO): NO